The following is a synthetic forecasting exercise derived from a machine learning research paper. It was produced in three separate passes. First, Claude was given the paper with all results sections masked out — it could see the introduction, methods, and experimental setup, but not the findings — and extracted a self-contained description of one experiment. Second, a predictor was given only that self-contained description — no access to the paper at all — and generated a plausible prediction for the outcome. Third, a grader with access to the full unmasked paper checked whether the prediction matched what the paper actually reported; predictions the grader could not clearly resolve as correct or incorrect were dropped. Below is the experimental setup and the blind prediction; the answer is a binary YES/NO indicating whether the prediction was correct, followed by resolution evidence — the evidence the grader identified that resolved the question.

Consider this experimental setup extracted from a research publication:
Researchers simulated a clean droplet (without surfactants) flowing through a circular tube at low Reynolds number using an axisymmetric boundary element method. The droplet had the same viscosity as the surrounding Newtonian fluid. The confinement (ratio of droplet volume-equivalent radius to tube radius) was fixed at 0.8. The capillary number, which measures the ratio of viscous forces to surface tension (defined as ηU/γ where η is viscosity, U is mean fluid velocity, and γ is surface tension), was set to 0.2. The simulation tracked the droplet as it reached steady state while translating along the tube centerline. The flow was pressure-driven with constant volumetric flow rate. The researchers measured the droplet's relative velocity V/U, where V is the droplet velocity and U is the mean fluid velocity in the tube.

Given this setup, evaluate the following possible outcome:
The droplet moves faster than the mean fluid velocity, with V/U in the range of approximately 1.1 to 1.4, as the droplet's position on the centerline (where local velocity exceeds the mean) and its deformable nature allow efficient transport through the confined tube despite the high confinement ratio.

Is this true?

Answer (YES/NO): NO